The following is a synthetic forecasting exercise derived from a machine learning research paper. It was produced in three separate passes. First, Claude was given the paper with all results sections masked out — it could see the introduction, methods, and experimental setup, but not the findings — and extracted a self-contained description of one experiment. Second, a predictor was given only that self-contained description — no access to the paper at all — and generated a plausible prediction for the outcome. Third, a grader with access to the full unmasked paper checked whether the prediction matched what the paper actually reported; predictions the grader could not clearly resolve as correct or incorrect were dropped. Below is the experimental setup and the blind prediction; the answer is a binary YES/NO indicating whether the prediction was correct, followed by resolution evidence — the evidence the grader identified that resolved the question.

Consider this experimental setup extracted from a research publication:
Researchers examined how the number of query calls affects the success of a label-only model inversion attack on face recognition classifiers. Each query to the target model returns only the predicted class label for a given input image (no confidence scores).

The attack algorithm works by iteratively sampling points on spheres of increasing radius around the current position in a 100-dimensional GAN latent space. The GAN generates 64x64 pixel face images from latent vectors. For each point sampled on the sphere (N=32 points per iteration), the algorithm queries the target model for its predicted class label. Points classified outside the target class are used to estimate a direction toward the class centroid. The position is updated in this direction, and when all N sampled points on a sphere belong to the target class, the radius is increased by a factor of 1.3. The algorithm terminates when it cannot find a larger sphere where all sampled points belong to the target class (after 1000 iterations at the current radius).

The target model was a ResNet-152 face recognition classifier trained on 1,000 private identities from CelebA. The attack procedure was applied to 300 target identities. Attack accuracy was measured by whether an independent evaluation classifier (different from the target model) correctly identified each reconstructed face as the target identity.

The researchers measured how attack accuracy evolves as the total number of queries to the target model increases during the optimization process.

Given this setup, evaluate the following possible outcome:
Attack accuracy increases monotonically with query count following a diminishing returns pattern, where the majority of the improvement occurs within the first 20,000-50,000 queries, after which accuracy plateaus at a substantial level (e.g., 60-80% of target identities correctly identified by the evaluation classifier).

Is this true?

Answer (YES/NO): NO